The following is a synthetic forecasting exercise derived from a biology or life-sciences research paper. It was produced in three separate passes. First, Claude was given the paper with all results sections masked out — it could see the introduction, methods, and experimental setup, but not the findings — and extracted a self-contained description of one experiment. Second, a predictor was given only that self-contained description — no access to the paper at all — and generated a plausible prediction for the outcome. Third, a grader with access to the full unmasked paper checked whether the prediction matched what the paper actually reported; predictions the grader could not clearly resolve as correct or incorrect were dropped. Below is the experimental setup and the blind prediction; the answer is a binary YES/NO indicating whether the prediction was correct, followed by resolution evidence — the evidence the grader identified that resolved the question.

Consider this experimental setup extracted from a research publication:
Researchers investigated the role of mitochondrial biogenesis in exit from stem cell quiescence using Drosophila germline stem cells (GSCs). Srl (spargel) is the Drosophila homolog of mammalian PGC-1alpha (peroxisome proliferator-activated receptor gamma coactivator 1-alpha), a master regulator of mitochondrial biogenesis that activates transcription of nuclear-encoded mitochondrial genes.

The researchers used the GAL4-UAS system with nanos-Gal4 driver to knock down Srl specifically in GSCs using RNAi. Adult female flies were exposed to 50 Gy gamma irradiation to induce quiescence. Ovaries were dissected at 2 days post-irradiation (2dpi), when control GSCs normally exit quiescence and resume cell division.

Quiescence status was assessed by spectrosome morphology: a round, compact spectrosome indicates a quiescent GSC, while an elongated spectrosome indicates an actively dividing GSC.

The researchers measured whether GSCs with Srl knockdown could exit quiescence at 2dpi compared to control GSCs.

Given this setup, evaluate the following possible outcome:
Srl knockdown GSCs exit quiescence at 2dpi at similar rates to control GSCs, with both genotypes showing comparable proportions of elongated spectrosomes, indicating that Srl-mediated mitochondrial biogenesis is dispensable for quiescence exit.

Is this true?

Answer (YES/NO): NO